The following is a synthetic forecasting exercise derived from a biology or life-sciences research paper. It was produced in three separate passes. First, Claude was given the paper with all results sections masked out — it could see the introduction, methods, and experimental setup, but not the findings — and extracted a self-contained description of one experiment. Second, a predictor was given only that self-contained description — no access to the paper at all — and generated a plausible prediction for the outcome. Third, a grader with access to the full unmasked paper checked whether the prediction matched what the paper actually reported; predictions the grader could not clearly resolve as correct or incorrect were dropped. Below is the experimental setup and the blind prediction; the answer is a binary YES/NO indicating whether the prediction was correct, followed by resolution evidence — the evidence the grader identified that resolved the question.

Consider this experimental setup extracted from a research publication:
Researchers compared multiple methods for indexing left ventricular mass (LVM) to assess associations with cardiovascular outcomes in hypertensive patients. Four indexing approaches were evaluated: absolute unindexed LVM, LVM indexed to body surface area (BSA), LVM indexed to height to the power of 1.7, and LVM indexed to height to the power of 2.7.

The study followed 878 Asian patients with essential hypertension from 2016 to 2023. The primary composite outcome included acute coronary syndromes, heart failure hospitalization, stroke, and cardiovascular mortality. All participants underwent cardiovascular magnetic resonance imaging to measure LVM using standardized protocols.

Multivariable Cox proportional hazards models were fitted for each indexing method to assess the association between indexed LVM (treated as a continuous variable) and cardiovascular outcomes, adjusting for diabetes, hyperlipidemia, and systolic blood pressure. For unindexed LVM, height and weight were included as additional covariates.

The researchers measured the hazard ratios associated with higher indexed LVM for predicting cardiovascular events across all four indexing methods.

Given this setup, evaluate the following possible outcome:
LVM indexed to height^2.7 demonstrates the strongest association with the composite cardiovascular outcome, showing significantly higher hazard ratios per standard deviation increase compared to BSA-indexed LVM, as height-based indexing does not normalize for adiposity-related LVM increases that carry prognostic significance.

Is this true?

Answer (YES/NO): NO